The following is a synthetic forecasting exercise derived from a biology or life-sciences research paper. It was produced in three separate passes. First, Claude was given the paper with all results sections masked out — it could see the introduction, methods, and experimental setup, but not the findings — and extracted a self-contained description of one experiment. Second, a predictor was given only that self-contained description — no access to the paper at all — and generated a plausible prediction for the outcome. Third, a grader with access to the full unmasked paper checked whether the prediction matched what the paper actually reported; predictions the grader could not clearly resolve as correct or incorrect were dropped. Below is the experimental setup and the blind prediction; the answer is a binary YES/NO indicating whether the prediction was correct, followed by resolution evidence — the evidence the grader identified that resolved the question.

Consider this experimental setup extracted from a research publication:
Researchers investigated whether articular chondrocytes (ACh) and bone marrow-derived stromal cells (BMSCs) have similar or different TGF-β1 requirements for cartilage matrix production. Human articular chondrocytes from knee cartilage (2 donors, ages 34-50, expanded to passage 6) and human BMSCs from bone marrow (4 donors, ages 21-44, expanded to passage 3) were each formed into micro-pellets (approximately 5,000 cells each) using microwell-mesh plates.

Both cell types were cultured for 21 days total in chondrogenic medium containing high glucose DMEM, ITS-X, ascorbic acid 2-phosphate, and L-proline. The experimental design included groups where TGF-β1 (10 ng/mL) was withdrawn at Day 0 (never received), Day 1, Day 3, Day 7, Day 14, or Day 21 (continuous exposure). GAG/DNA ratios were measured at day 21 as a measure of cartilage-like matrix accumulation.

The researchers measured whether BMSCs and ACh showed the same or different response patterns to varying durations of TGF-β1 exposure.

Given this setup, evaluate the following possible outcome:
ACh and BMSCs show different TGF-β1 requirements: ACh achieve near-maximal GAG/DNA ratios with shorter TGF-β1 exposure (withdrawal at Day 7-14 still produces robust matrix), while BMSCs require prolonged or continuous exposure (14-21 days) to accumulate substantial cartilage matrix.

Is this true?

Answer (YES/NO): NO